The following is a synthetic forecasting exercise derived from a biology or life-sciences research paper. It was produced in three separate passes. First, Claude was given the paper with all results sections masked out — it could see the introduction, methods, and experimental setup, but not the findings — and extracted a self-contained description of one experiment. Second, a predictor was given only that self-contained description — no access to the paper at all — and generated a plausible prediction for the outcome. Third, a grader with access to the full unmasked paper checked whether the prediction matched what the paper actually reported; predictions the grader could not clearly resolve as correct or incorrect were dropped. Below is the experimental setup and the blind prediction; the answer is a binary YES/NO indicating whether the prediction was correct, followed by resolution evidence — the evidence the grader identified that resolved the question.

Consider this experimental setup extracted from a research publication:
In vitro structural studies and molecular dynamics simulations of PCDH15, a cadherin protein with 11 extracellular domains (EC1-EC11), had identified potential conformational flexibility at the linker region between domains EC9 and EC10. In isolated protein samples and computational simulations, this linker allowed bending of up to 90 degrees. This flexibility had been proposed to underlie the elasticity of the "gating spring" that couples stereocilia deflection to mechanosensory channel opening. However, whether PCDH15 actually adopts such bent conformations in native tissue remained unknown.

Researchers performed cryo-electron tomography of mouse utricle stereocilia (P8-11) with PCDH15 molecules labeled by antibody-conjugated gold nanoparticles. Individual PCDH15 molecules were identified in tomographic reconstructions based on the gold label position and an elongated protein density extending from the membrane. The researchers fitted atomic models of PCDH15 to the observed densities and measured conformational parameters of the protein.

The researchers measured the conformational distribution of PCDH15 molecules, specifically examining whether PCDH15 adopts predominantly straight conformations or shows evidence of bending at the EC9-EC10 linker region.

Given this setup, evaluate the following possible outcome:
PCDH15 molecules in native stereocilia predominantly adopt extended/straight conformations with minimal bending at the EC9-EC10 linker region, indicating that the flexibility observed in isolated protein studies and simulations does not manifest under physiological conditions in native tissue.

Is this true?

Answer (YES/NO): NO